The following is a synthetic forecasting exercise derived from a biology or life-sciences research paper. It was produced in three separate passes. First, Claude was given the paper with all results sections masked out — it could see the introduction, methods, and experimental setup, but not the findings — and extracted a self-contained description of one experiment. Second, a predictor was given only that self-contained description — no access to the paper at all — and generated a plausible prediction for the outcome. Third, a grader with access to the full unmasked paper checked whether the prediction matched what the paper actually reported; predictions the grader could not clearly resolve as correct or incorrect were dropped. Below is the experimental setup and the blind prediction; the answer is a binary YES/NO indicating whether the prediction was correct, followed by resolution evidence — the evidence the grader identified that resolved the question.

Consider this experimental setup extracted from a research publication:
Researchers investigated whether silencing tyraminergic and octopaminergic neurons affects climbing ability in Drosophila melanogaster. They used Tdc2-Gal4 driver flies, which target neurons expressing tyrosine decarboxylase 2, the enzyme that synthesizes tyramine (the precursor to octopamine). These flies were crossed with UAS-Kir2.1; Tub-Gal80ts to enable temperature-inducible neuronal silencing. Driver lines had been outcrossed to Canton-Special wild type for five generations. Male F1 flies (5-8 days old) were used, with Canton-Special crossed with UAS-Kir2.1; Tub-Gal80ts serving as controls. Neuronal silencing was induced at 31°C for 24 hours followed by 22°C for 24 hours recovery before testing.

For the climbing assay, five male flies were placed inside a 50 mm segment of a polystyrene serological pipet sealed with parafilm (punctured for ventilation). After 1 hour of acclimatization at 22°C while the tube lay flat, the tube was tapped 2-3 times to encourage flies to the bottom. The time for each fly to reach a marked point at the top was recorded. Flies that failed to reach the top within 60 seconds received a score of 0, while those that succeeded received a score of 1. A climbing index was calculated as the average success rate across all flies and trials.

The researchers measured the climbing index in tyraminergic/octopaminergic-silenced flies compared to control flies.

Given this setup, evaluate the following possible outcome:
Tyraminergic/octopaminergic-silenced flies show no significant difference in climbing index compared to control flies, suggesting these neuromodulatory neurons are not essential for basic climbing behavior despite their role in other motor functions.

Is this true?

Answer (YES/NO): YES